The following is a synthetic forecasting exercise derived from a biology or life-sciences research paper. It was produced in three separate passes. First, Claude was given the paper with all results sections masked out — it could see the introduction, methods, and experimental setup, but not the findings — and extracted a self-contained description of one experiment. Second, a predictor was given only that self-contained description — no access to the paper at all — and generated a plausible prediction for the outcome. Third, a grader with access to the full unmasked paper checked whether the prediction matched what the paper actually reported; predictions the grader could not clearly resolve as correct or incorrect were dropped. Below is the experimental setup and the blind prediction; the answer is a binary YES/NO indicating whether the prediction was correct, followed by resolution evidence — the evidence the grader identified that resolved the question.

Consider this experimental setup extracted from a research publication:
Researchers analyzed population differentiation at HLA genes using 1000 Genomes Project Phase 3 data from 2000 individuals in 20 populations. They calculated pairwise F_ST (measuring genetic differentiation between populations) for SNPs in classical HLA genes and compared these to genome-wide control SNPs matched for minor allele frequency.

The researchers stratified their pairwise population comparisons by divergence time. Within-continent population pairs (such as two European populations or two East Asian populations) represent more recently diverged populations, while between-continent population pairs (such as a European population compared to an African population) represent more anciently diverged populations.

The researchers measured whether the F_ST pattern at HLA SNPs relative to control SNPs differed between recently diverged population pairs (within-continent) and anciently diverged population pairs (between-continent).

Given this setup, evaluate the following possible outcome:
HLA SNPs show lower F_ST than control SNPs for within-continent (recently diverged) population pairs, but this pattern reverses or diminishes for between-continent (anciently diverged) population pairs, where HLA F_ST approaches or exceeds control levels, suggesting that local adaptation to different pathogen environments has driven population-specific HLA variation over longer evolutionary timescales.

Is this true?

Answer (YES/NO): NO